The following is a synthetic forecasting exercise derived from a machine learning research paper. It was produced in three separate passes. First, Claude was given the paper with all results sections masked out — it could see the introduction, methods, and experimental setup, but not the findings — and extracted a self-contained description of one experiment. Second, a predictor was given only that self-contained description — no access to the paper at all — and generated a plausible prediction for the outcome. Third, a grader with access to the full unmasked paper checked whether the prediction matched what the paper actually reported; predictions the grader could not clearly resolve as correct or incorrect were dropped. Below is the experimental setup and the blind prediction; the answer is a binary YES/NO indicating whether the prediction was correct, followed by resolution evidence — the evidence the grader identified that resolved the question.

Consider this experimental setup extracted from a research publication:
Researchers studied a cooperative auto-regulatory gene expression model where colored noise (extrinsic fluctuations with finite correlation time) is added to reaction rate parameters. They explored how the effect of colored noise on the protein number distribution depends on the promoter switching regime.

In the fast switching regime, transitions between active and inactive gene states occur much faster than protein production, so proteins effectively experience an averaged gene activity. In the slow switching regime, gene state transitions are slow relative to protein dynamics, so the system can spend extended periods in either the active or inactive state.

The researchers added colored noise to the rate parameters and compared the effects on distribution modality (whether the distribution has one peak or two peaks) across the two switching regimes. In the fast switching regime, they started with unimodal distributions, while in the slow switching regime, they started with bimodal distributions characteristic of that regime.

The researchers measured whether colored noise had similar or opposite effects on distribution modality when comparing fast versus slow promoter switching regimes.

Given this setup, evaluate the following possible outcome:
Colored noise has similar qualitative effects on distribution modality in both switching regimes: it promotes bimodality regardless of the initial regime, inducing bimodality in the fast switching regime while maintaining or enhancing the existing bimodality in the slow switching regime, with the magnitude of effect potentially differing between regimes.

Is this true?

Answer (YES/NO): NO